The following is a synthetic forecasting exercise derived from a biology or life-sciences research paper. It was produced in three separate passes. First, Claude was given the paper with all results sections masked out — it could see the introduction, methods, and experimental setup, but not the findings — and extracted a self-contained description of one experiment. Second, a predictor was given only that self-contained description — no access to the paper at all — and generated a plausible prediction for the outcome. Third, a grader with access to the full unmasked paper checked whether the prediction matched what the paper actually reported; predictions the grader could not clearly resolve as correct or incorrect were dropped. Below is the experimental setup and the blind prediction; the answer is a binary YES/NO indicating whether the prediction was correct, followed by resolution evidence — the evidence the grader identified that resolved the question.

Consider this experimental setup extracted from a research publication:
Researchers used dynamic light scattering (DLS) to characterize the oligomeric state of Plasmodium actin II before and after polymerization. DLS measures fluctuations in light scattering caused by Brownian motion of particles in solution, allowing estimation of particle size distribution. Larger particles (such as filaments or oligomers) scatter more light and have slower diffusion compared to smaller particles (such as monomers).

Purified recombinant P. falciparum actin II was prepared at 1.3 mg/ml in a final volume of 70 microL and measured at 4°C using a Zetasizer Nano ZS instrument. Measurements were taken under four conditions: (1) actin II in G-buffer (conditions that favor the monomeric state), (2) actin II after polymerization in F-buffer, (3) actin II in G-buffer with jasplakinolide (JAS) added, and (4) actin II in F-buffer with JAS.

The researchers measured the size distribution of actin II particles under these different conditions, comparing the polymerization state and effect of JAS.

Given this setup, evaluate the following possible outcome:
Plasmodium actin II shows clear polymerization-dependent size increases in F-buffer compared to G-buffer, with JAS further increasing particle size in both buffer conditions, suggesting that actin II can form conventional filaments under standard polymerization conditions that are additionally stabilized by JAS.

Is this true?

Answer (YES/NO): YES